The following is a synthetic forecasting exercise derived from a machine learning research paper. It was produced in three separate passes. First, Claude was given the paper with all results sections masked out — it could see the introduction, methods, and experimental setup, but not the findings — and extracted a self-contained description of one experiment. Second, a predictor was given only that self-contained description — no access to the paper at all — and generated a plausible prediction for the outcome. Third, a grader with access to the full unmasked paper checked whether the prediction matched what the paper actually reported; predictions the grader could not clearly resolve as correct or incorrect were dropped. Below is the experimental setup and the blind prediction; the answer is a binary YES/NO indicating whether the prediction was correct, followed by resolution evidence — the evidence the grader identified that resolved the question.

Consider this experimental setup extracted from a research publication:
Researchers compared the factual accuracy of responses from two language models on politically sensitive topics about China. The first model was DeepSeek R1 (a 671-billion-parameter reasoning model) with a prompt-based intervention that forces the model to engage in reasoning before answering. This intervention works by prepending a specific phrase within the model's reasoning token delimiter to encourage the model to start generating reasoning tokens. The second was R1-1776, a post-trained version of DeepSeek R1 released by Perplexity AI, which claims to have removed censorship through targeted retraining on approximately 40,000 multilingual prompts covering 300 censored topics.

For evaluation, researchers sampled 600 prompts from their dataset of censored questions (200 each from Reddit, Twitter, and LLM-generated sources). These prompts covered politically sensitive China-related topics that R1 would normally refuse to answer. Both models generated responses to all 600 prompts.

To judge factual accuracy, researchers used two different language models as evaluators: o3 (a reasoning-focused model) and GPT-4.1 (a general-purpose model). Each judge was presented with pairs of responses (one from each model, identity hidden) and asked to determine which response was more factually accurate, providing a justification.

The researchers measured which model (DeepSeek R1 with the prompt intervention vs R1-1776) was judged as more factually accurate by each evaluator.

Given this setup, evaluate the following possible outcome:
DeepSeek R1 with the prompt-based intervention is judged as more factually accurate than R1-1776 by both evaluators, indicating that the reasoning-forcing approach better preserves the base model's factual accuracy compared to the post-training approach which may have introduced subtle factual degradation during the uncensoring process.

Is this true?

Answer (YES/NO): YES